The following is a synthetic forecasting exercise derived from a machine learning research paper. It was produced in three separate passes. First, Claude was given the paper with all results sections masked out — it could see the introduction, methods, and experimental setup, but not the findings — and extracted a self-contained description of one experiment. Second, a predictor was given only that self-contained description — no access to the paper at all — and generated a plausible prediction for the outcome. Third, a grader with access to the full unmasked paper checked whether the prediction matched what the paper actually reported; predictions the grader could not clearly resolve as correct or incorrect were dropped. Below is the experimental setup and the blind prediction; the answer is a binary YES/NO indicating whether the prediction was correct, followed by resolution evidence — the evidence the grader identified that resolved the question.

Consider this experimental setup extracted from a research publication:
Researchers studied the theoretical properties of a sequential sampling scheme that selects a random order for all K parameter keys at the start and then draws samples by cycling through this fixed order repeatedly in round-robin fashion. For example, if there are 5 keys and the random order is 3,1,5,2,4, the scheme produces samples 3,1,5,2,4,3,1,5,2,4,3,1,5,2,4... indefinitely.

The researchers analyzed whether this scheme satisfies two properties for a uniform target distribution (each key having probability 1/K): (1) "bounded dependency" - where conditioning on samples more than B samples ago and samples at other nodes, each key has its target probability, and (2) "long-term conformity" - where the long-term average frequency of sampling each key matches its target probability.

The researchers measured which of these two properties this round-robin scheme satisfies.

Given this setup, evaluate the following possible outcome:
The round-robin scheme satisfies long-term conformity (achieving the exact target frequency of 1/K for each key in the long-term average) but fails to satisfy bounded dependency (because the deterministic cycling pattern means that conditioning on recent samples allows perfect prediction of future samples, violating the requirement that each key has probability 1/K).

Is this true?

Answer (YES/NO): YES